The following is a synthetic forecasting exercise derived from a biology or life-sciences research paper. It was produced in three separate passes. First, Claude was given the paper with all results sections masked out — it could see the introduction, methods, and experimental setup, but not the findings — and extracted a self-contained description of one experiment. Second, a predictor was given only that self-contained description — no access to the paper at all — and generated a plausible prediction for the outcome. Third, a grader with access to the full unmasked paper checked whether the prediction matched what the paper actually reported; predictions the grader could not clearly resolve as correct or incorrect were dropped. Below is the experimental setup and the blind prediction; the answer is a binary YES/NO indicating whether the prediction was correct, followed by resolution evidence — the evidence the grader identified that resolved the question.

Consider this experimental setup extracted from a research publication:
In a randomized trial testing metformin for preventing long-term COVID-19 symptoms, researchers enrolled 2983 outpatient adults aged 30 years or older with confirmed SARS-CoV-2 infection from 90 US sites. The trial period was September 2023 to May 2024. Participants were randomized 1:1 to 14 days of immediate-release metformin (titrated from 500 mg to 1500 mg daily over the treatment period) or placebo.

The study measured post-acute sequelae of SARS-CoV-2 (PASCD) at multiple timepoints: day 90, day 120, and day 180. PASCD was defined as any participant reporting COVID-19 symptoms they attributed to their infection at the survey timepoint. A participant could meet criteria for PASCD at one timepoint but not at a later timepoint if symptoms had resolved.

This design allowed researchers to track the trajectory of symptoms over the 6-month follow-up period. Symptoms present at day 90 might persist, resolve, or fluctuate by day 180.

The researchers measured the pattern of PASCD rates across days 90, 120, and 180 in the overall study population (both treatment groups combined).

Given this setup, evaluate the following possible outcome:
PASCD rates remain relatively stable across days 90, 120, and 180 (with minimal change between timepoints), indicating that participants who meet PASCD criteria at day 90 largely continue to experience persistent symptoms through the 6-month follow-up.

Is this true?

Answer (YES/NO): NO